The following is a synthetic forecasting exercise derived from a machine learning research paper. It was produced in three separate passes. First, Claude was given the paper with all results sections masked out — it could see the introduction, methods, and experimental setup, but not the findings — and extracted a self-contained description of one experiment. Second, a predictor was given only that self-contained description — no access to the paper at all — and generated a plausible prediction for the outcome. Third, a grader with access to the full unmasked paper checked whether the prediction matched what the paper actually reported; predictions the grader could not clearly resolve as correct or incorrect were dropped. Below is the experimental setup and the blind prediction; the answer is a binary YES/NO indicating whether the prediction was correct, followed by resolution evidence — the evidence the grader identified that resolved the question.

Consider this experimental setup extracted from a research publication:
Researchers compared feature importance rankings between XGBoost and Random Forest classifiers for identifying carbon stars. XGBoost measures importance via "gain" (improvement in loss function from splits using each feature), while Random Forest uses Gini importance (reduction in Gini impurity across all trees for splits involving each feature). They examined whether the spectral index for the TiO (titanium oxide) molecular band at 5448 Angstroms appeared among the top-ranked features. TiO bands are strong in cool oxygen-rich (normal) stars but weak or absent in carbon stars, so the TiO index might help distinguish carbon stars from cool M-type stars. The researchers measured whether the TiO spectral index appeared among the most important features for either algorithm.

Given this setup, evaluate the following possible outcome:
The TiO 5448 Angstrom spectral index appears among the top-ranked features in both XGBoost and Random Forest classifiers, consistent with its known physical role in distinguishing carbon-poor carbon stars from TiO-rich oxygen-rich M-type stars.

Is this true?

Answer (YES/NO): NO